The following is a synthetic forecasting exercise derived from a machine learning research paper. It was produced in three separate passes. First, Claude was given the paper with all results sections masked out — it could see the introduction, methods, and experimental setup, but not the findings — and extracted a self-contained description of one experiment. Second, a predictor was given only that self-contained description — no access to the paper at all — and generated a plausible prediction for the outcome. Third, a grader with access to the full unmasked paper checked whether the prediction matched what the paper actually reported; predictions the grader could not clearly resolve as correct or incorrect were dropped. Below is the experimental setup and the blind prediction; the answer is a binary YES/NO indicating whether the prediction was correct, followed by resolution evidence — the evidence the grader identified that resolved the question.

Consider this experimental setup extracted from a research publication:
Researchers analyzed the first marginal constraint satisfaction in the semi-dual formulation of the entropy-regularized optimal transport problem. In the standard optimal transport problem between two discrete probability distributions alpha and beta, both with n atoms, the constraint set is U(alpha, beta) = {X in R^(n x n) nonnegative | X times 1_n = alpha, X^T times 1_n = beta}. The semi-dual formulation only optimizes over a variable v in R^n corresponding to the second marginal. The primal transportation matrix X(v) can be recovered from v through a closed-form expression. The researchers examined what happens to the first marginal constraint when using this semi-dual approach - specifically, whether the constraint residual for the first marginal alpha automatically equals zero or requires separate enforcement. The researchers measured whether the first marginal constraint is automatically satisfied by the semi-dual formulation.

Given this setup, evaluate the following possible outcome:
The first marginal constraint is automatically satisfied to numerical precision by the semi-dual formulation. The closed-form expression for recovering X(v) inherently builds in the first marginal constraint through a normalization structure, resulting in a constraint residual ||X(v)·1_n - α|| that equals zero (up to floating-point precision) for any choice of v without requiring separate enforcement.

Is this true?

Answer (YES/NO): YES